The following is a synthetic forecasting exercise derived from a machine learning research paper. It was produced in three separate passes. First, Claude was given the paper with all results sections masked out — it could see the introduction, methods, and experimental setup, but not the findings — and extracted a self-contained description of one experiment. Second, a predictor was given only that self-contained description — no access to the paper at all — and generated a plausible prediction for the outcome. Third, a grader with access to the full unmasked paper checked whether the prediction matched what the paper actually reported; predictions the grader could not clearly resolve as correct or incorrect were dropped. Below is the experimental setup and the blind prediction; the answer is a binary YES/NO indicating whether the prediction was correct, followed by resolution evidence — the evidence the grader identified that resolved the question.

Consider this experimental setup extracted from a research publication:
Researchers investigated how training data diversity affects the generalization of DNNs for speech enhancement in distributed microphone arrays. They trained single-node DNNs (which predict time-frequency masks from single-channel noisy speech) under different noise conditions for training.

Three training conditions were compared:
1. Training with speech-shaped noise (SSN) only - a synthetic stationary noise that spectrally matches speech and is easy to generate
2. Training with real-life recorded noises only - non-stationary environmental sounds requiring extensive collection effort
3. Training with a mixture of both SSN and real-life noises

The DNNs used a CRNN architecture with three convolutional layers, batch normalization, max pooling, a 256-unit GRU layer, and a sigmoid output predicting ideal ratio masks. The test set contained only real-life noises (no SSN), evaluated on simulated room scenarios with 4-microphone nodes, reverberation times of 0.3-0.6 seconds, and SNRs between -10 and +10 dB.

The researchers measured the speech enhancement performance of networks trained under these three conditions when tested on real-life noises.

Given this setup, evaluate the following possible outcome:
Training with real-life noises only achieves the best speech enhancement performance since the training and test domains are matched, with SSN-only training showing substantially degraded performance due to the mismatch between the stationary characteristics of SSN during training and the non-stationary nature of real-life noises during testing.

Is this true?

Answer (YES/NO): NO